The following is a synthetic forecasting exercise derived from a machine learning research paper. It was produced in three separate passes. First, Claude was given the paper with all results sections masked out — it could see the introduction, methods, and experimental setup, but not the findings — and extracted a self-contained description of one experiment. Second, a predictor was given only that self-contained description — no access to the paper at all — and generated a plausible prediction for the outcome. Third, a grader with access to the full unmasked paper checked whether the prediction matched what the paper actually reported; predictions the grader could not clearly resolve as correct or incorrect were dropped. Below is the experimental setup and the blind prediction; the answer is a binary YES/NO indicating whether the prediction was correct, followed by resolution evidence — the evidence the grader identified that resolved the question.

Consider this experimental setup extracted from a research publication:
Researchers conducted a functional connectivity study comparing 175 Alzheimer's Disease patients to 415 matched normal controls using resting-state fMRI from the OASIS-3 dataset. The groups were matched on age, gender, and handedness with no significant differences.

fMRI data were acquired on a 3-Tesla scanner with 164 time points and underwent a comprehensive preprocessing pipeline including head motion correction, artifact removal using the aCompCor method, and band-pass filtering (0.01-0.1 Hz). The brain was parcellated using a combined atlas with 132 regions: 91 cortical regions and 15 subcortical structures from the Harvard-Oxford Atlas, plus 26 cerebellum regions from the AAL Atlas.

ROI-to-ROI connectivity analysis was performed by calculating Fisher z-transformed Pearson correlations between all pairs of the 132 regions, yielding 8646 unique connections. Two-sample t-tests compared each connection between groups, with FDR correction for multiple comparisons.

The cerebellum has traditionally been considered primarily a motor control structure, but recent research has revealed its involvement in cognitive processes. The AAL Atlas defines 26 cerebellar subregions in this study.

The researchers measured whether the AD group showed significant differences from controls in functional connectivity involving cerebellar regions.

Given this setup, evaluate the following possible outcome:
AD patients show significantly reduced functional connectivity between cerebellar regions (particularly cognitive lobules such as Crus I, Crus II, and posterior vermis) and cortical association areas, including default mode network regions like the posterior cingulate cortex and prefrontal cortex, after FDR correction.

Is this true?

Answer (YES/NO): NO